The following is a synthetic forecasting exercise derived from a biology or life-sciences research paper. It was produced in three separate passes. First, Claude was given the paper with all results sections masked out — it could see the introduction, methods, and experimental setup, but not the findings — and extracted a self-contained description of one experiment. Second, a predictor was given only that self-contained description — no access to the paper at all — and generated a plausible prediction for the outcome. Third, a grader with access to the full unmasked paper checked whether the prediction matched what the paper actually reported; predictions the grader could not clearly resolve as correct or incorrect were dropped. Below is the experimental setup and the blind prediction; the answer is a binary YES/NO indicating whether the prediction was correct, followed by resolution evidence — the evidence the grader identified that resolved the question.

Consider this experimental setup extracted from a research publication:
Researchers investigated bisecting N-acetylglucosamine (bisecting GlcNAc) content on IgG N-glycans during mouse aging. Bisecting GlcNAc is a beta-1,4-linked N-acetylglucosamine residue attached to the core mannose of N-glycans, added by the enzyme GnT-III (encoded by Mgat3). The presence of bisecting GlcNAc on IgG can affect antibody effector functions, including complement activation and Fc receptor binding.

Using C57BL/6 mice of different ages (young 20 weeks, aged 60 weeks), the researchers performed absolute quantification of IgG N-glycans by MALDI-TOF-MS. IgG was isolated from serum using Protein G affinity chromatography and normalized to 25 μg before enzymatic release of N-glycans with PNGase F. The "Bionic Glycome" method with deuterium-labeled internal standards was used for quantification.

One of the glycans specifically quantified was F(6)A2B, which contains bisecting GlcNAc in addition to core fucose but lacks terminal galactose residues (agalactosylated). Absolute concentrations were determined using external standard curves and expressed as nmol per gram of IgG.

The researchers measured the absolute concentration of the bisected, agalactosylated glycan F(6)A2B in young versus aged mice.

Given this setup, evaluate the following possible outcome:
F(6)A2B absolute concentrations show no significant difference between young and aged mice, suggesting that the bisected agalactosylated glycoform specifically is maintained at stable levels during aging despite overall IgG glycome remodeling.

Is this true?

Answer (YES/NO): NO